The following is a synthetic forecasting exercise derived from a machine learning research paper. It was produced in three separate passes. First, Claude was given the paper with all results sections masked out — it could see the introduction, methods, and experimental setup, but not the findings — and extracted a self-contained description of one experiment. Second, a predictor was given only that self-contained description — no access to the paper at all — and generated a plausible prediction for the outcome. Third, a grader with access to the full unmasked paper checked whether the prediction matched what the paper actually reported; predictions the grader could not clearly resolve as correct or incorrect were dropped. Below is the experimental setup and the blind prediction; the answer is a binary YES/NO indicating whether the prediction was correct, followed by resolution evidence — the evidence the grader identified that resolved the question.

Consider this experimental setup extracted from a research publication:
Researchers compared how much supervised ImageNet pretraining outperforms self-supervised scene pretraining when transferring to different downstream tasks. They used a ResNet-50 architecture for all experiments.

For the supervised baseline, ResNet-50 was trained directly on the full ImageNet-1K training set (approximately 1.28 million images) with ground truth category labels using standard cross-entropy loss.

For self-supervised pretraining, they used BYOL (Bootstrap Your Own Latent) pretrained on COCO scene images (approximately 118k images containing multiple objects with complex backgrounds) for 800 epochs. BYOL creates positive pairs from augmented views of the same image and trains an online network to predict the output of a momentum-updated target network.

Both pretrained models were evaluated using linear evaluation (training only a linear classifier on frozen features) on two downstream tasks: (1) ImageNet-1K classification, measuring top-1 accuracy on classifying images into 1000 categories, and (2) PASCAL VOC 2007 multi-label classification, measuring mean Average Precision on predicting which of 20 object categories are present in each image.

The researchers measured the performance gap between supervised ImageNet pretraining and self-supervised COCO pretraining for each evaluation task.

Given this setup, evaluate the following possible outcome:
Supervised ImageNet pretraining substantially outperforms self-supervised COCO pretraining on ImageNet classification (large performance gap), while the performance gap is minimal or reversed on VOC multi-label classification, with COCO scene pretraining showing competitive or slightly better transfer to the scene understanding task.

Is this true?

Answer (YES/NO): NO